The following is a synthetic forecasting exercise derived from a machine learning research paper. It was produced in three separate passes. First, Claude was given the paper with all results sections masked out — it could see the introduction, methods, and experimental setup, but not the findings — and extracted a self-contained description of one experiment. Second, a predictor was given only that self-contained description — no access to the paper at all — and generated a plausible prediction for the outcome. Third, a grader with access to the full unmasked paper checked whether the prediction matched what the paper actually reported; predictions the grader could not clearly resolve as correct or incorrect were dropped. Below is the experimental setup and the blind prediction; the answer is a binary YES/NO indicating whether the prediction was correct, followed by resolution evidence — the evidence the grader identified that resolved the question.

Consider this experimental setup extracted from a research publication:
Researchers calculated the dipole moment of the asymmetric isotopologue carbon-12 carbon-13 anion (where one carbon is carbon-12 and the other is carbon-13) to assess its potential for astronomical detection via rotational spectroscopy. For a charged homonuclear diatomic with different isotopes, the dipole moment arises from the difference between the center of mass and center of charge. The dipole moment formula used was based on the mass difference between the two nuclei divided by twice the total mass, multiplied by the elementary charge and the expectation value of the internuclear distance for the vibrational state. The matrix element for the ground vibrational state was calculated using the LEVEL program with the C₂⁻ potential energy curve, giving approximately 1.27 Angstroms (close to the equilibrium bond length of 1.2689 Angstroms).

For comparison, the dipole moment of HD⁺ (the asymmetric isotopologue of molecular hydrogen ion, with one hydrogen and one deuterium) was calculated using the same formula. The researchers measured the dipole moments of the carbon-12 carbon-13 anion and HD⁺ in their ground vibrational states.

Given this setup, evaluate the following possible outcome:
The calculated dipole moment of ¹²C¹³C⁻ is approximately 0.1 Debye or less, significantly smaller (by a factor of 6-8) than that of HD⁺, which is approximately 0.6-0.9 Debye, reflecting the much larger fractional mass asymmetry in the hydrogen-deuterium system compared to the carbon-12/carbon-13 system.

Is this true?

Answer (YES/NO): YES